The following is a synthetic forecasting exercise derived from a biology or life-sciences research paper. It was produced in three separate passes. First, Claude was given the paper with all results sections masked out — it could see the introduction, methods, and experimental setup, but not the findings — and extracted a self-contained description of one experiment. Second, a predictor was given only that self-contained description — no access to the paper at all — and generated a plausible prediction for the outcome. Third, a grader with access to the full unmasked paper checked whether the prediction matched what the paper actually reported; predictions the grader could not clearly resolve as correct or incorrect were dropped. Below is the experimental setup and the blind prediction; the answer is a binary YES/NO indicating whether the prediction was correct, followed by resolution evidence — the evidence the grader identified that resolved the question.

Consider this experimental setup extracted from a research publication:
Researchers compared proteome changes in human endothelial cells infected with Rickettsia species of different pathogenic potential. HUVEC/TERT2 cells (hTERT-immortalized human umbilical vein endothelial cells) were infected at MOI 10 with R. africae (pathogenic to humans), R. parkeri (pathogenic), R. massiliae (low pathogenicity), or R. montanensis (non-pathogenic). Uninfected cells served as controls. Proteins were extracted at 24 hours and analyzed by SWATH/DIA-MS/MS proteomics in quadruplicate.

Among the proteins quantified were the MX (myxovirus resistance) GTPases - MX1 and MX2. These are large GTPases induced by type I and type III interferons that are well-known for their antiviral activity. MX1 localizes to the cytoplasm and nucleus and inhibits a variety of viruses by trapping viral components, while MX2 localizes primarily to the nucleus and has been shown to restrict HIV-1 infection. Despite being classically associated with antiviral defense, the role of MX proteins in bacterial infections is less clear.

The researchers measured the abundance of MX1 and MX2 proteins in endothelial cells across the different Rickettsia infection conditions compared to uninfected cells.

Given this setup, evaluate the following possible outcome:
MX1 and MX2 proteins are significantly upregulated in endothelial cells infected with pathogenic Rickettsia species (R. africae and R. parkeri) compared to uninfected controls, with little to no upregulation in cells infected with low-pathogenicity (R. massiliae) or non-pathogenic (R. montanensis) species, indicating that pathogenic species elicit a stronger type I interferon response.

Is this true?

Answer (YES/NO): YES